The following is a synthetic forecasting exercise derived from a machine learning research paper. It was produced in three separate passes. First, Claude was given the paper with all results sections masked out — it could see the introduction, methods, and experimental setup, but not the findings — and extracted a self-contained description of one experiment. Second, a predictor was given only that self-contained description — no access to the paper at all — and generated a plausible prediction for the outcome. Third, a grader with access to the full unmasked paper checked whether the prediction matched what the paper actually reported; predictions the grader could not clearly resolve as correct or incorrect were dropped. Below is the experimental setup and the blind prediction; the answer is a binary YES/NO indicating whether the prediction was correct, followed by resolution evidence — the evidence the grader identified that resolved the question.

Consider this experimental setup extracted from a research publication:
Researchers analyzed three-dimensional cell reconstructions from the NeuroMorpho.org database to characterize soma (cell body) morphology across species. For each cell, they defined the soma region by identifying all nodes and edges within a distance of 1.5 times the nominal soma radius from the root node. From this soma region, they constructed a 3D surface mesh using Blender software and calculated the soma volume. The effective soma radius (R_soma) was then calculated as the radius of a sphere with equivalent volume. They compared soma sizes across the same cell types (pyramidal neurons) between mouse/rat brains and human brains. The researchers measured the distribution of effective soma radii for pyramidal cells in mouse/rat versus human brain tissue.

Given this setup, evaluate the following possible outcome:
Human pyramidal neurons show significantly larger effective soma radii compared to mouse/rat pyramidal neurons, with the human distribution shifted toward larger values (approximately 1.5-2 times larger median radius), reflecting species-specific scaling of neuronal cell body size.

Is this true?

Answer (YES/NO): NO